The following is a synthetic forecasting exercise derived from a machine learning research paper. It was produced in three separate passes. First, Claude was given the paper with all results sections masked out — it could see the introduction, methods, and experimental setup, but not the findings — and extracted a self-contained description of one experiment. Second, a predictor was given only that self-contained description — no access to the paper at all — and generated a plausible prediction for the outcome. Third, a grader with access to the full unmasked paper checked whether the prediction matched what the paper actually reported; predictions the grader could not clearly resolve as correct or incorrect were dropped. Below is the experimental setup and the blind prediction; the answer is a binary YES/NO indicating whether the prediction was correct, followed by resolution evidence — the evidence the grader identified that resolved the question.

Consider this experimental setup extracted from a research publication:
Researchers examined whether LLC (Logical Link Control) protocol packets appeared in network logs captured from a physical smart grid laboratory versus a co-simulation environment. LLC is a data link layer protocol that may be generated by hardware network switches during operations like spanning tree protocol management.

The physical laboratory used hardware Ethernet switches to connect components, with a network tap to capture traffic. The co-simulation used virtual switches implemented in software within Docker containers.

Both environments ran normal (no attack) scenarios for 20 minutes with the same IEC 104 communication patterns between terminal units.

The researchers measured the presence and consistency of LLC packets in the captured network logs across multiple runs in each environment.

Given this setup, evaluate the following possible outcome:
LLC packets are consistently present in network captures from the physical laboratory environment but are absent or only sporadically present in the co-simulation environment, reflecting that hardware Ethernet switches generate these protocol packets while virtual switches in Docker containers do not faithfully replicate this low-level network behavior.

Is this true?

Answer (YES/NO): NO